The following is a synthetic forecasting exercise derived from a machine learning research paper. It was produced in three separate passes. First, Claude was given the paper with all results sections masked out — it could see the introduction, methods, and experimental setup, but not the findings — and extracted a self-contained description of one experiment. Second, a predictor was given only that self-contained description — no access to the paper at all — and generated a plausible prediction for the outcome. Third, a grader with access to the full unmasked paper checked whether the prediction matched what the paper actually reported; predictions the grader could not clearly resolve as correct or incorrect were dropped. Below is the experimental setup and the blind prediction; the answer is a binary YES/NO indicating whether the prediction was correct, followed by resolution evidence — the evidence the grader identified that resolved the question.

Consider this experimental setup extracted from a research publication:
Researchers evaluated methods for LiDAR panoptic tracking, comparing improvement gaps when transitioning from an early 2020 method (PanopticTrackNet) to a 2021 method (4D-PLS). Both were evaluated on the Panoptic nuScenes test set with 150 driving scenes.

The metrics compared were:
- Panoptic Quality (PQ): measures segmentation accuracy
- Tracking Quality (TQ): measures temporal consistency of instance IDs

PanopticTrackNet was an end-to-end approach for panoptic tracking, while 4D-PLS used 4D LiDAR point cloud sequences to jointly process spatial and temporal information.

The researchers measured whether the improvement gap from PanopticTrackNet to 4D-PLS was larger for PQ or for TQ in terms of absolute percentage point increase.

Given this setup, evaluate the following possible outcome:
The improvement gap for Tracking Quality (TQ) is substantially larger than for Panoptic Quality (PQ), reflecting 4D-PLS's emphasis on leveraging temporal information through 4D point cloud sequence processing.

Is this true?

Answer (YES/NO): YES